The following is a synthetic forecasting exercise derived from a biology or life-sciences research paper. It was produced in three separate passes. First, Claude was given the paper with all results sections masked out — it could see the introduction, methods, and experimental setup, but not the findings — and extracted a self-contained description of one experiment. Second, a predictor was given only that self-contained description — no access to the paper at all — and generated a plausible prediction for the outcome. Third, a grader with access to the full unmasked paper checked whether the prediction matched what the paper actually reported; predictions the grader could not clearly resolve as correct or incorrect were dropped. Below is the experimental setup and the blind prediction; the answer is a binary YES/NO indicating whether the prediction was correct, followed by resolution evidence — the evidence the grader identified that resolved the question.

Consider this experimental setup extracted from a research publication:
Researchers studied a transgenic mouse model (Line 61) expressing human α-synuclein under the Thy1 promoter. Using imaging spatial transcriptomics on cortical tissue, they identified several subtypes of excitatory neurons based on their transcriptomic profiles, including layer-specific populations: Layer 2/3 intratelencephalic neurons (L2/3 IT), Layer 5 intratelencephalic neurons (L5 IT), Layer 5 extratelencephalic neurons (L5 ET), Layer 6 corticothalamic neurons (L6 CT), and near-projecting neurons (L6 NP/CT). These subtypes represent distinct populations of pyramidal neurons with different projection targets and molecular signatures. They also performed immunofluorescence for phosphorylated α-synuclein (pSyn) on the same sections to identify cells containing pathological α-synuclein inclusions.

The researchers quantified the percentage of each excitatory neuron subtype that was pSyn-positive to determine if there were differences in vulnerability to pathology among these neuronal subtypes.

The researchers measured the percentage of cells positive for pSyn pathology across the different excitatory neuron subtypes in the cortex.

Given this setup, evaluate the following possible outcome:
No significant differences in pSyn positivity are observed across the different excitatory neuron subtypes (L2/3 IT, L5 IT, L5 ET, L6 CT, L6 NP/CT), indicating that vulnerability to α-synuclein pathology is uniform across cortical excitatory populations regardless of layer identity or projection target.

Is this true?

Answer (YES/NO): NO